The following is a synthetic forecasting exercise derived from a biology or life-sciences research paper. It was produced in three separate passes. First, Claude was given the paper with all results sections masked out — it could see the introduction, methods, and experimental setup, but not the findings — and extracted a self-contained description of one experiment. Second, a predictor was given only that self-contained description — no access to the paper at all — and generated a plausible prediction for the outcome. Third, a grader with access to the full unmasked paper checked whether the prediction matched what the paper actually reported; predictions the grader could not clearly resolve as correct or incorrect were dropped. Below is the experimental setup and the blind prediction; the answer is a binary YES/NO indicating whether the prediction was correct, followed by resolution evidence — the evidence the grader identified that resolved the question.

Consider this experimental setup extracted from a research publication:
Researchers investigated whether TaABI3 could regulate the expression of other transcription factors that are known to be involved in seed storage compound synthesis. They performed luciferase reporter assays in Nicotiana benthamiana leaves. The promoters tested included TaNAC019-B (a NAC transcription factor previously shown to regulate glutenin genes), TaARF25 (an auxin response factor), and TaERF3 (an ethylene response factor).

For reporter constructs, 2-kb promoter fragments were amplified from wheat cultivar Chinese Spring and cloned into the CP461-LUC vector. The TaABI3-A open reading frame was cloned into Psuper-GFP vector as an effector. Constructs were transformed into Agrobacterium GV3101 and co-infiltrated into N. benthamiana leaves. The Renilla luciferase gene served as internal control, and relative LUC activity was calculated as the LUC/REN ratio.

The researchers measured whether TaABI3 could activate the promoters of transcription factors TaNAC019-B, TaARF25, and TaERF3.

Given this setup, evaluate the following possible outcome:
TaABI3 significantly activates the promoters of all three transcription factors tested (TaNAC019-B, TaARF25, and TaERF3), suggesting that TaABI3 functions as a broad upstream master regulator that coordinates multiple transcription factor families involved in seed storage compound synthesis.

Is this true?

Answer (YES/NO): NO